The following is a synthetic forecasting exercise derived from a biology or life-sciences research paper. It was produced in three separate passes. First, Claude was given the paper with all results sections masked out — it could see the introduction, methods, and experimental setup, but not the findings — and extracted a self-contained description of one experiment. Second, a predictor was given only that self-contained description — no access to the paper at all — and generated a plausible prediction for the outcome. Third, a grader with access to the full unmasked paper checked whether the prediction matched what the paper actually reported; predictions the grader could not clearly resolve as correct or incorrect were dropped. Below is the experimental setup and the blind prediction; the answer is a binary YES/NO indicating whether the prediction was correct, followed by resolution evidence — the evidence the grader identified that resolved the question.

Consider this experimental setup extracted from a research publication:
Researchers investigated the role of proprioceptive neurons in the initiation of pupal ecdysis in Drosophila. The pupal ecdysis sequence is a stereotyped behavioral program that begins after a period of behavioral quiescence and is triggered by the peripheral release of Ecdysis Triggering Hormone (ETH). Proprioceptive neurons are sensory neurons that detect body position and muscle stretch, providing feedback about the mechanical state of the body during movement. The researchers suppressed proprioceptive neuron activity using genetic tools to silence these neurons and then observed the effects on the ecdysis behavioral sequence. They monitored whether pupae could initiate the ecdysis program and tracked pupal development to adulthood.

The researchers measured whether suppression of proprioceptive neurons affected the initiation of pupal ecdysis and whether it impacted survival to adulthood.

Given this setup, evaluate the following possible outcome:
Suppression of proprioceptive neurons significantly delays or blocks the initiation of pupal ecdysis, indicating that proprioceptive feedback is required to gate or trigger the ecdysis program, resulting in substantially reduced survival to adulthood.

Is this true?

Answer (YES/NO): YES